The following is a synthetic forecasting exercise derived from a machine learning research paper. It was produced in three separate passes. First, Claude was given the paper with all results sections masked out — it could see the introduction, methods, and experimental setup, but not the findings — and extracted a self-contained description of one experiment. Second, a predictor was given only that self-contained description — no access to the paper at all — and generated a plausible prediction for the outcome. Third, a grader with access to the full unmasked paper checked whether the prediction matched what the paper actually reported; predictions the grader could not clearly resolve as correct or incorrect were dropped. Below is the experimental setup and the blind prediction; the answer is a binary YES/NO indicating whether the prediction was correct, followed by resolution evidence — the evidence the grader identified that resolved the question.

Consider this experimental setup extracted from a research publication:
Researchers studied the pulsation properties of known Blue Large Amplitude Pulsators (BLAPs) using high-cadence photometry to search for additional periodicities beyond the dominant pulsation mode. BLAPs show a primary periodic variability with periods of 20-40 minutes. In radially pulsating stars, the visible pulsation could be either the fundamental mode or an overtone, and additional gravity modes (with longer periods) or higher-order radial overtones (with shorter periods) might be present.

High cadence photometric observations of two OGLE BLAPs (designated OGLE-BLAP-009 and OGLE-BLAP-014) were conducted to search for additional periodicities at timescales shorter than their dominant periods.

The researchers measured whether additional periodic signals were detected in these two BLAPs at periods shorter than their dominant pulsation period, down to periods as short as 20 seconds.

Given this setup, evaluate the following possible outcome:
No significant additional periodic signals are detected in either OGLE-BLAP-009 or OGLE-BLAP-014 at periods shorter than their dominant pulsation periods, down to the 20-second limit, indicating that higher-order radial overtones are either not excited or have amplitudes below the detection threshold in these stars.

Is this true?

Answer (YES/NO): YES